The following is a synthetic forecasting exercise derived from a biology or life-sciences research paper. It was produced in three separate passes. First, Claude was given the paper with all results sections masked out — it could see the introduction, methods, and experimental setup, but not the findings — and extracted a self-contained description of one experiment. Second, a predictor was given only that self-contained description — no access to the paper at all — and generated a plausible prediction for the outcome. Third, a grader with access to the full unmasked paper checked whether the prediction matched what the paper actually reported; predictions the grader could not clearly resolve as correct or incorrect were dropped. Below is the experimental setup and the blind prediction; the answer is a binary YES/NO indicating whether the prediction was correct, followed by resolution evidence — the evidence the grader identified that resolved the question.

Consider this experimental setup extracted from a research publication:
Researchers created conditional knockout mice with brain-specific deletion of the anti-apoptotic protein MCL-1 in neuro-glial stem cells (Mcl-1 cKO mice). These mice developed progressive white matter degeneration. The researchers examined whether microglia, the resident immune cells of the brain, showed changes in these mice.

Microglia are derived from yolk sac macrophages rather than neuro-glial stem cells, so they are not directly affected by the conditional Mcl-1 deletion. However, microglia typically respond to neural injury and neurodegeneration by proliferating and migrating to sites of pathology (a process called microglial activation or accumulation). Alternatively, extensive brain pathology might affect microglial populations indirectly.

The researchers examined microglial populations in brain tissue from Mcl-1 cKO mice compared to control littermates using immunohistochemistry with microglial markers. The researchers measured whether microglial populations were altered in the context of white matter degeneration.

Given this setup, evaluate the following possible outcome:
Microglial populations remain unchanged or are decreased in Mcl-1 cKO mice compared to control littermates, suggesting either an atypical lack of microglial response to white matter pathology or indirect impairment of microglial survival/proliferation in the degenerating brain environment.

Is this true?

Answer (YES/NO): NO